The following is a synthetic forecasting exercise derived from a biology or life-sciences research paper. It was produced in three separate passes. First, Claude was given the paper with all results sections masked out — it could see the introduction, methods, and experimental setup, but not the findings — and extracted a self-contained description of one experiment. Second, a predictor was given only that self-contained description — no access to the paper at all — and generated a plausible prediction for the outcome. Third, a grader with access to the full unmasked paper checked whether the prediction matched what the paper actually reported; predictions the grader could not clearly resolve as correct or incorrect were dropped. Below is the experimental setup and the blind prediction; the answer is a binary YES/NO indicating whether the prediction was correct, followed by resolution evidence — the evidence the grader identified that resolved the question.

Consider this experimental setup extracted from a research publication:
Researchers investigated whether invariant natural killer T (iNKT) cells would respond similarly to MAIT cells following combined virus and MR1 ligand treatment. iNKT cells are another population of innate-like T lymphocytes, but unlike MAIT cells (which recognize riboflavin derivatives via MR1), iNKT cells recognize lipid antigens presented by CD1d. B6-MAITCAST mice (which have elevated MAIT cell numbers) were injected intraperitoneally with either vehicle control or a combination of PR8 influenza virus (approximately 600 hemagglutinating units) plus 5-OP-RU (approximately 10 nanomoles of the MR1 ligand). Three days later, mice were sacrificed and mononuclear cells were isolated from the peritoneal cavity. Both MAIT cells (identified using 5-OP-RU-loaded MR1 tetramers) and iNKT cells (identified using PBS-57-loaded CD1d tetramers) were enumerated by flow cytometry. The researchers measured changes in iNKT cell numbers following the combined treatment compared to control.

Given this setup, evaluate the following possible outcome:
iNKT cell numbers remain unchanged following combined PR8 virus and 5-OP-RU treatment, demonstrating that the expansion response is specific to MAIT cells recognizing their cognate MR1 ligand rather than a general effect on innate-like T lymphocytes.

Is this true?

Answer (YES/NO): YES